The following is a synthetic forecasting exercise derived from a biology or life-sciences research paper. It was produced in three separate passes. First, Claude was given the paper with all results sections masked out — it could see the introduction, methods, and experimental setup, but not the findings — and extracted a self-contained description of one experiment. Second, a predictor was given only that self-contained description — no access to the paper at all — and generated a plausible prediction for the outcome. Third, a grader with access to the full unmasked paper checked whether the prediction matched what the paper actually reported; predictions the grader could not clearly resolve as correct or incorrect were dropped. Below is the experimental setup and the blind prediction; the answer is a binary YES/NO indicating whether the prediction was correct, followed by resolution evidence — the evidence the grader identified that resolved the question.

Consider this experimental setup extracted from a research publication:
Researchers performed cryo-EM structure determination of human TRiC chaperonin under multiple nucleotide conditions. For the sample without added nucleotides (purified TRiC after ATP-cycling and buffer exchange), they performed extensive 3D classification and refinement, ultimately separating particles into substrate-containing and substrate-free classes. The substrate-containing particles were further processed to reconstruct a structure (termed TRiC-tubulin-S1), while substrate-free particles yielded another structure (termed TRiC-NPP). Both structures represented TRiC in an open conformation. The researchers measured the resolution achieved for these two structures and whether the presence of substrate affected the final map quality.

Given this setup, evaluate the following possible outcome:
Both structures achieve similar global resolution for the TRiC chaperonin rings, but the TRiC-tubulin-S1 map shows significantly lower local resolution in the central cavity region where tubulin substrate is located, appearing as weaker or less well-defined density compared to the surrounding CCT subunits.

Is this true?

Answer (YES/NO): NO